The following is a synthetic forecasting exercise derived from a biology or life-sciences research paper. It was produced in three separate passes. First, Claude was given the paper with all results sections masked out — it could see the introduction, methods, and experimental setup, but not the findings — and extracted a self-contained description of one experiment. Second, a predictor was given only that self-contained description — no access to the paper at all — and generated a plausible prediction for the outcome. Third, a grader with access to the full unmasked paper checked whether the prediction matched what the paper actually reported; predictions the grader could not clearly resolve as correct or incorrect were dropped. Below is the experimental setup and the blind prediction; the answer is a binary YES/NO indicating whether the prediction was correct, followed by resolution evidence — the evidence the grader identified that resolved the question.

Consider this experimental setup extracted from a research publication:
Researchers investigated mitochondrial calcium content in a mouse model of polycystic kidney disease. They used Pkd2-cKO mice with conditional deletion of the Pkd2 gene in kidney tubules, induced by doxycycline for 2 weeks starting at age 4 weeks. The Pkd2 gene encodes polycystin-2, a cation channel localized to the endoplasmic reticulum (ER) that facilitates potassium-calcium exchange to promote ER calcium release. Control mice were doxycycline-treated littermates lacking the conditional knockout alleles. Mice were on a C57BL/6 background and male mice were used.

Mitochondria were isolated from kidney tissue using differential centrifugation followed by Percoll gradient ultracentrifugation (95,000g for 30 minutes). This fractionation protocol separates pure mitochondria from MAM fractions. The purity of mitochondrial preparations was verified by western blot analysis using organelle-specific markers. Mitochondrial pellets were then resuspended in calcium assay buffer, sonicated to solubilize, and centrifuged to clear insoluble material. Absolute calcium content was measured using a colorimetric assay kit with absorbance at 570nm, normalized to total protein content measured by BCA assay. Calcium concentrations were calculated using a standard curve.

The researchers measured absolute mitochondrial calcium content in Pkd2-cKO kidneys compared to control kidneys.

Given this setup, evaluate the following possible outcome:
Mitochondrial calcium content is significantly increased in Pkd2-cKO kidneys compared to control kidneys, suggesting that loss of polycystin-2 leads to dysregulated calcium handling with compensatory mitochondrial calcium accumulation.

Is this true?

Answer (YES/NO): NO